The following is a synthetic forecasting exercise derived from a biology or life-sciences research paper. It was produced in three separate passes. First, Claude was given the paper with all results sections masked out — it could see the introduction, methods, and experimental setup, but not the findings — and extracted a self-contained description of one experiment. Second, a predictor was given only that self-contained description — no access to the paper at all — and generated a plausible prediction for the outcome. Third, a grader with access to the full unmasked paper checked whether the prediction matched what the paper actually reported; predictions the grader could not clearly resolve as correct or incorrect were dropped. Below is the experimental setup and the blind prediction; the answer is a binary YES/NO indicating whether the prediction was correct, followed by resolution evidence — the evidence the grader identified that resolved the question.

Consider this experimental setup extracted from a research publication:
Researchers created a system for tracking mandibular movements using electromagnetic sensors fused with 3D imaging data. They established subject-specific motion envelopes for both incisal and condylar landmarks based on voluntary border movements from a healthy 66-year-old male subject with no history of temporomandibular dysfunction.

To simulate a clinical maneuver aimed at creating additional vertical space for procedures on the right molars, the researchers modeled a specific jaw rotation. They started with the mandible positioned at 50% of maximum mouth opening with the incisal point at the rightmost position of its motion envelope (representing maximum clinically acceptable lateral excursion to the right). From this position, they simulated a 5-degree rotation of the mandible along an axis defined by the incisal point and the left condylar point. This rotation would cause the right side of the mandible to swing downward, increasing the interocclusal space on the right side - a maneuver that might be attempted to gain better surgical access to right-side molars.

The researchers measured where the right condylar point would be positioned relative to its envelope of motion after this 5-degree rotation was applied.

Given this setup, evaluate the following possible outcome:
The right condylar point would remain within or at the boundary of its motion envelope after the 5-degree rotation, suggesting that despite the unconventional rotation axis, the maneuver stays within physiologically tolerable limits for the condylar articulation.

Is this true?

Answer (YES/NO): NO